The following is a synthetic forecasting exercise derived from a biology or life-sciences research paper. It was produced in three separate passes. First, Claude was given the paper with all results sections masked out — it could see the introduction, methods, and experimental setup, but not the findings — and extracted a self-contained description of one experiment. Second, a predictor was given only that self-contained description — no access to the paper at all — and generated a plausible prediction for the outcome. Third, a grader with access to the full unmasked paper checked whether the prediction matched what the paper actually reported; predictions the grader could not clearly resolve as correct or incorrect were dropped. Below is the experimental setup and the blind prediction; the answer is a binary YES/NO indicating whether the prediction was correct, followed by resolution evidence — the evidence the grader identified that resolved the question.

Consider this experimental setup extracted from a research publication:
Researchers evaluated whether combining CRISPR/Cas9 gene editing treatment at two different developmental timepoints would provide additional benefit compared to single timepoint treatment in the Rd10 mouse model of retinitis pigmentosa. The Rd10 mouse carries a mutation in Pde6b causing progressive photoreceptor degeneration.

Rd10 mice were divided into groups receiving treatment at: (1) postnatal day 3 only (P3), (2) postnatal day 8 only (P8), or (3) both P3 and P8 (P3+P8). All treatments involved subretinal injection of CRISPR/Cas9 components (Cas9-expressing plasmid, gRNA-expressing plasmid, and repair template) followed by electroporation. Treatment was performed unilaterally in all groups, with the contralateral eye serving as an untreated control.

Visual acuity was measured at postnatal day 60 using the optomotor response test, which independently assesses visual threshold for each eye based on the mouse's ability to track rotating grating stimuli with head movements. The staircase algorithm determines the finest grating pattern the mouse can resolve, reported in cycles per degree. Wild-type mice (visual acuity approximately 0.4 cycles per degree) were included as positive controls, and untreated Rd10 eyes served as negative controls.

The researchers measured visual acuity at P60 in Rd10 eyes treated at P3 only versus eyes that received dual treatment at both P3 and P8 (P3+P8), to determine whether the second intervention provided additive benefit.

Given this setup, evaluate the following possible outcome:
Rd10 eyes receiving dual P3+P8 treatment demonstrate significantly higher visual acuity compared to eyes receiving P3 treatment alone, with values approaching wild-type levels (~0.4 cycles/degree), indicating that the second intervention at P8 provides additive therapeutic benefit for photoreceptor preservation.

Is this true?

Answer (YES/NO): NO